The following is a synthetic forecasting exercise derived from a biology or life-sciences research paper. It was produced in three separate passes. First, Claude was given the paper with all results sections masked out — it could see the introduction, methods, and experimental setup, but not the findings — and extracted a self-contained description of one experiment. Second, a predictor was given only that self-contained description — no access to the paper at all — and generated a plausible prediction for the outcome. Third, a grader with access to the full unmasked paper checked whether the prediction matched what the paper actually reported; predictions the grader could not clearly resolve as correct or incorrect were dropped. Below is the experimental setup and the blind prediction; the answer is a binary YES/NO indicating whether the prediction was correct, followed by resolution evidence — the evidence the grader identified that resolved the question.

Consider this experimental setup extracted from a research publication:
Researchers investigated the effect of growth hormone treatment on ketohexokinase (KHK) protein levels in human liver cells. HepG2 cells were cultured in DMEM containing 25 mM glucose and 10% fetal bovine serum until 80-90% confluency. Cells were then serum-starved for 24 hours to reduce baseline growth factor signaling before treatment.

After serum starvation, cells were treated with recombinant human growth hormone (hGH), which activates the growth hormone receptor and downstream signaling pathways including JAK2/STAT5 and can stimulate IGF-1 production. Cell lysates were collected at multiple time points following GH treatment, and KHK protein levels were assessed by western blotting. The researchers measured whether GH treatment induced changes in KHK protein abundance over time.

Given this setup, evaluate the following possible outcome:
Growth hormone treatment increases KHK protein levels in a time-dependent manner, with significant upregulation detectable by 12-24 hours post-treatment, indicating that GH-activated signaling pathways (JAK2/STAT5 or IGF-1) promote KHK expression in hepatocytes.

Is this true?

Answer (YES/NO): NO